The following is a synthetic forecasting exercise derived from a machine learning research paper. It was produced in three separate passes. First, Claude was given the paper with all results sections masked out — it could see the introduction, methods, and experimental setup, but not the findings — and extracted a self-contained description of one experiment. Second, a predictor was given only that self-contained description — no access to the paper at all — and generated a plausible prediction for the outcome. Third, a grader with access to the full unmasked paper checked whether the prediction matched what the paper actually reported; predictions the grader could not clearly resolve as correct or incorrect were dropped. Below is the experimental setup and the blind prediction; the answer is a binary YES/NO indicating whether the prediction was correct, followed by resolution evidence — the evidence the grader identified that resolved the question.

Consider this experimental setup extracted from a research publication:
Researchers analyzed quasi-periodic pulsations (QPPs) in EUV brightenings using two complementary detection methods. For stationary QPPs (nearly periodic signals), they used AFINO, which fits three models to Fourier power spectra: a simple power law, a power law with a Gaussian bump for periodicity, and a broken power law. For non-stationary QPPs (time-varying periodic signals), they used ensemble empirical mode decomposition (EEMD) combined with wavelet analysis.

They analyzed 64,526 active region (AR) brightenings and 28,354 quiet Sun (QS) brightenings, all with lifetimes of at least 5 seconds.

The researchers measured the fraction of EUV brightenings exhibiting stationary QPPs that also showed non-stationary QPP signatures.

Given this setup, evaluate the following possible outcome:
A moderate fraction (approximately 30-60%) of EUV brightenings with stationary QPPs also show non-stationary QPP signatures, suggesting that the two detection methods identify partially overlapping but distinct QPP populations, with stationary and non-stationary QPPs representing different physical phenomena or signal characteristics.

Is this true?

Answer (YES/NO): YES